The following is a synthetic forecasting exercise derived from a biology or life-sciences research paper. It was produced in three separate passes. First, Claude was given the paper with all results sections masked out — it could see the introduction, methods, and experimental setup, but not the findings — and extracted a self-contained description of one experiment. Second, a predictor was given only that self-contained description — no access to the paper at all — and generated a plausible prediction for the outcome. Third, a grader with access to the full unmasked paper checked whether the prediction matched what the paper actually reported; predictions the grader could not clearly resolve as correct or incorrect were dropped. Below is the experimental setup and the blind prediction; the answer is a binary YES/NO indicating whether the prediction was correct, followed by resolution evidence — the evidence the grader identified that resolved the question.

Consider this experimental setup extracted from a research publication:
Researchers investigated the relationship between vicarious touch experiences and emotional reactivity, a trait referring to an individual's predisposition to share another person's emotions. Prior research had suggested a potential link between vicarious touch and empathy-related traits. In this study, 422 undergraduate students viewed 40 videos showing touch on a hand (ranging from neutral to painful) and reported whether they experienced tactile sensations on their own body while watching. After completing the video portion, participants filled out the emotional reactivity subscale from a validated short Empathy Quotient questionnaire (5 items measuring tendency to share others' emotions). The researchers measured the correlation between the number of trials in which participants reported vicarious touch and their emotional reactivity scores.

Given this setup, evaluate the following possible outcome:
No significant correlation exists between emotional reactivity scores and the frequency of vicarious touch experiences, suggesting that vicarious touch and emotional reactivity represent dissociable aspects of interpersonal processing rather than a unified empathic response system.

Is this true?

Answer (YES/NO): YES